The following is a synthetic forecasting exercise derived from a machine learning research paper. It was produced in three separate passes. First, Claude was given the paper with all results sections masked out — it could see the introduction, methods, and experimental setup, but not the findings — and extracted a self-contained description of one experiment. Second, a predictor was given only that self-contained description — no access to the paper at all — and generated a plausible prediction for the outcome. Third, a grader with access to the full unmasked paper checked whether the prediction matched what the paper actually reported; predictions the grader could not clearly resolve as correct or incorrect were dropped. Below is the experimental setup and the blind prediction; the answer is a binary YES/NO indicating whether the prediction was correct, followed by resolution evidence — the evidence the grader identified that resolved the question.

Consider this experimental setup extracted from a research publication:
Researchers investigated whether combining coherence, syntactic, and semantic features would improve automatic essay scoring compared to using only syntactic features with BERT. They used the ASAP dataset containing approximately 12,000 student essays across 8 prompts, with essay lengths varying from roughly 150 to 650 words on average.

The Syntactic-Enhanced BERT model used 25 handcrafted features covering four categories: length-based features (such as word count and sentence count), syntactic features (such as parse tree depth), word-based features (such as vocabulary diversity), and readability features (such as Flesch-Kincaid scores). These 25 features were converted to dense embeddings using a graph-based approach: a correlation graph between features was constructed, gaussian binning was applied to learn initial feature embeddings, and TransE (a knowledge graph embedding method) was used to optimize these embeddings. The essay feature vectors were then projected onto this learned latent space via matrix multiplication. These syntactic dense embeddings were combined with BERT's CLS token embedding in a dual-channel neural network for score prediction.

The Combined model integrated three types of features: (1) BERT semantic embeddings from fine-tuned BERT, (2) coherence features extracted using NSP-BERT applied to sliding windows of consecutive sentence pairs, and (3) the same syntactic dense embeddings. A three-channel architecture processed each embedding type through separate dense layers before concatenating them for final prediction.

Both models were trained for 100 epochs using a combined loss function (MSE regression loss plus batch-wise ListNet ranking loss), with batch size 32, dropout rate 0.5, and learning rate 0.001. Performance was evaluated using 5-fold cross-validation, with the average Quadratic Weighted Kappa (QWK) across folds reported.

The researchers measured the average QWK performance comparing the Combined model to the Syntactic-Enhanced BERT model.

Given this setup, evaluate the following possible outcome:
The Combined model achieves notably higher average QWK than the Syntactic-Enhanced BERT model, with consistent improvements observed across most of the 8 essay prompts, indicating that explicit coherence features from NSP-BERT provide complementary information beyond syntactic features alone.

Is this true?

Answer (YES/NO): NO